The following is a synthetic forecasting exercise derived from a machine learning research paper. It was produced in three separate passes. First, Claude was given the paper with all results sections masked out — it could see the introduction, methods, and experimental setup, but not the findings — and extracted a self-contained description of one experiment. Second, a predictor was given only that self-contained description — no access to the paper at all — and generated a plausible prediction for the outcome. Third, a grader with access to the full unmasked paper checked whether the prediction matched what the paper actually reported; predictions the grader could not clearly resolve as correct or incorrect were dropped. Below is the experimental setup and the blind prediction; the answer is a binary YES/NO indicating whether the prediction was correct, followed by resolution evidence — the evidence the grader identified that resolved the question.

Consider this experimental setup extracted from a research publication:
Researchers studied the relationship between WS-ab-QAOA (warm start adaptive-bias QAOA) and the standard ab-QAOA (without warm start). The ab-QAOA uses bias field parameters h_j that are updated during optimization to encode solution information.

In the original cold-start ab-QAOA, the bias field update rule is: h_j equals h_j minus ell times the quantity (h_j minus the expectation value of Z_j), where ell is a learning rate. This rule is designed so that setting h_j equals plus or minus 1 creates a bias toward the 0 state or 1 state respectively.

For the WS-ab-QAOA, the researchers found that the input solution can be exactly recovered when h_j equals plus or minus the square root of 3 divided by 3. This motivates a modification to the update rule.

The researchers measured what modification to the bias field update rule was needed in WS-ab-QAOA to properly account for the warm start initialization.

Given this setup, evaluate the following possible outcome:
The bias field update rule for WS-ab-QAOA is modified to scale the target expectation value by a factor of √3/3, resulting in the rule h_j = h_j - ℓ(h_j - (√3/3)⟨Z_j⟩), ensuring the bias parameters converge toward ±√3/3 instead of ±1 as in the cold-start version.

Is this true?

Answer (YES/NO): NO